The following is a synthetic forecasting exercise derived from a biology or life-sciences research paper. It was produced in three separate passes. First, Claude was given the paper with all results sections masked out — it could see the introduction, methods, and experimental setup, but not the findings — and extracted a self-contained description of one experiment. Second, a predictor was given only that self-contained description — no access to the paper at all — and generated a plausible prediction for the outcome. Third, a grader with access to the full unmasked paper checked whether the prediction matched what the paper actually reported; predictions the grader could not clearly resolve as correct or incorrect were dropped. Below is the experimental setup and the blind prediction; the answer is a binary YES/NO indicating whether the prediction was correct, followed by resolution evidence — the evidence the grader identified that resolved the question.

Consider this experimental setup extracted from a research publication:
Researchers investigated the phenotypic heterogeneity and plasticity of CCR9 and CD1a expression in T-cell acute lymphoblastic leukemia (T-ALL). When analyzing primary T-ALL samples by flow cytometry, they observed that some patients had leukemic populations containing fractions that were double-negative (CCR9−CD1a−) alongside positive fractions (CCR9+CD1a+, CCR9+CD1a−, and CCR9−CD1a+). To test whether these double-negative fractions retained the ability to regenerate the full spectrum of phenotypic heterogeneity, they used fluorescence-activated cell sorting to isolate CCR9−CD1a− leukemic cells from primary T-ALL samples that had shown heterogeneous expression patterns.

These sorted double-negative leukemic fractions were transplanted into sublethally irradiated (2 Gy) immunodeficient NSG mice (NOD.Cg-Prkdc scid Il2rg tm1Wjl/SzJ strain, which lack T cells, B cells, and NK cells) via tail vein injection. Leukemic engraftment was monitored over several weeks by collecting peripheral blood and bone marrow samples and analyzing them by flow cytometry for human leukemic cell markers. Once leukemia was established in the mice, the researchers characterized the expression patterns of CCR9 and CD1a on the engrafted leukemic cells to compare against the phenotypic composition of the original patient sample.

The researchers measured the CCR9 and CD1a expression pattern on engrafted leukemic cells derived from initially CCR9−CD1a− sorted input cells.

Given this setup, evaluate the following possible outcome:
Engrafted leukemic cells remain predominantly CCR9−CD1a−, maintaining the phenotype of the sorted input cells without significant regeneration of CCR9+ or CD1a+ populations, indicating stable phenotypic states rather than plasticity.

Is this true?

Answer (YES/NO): NO